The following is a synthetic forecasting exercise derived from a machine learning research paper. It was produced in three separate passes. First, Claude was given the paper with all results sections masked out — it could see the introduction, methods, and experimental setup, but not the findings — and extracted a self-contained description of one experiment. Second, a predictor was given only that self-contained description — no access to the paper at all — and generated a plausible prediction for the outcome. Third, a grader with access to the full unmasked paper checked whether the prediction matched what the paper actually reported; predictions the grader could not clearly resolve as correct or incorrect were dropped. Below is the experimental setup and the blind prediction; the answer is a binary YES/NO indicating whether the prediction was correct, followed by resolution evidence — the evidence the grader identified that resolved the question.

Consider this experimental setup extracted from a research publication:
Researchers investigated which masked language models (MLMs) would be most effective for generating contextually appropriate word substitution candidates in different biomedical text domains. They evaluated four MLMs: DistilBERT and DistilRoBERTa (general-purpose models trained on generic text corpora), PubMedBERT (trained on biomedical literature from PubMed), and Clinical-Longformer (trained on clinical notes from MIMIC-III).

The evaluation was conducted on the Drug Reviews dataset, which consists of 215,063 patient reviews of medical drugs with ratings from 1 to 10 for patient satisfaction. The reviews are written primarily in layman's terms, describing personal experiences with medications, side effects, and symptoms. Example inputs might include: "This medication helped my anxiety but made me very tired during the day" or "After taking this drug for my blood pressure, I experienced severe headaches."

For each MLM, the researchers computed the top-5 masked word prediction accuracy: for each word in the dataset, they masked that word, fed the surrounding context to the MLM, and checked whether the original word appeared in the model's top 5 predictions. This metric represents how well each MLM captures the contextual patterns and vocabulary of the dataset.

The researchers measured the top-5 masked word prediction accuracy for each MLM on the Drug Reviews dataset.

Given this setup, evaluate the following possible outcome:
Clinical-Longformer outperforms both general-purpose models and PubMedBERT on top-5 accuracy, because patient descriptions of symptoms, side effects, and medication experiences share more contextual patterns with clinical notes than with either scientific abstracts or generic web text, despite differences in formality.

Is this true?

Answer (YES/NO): NO